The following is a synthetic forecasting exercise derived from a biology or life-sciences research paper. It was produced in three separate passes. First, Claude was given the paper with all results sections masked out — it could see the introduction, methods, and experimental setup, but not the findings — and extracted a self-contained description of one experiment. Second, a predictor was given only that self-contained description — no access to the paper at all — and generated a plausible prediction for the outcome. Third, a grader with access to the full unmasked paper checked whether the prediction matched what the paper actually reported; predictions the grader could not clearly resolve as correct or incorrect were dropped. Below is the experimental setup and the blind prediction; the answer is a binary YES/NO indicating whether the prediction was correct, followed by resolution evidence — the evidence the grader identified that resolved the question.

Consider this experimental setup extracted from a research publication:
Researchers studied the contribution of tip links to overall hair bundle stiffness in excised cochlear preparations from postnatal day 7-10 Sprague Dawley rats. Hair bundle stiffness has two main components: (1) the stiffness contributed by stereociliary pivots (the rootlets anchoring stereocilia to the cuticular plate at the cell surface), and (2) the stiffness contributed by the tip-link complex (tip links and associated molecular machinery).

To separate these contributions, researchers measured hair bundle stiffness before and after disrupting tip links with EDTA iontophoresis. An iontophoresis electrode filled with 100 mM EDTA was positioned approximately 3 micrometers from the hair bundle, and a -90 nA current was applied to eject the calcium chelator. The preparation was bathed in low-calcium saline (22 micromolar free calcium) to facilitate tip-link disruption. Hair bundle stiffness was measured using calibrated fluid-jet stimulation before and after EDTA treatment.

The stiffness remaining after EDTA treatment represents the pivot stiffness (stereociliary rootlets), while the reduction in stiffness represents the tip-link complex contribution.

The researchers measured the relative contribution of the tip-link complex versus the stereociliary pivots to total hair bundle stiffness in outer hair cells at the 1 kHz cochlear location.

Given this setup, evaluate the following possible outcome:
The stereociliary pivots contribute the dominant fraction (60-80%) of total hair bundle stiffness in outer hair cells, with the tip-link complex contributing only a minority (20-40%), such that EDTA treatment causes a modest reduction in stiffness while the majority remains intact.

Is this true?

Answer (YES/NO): YES